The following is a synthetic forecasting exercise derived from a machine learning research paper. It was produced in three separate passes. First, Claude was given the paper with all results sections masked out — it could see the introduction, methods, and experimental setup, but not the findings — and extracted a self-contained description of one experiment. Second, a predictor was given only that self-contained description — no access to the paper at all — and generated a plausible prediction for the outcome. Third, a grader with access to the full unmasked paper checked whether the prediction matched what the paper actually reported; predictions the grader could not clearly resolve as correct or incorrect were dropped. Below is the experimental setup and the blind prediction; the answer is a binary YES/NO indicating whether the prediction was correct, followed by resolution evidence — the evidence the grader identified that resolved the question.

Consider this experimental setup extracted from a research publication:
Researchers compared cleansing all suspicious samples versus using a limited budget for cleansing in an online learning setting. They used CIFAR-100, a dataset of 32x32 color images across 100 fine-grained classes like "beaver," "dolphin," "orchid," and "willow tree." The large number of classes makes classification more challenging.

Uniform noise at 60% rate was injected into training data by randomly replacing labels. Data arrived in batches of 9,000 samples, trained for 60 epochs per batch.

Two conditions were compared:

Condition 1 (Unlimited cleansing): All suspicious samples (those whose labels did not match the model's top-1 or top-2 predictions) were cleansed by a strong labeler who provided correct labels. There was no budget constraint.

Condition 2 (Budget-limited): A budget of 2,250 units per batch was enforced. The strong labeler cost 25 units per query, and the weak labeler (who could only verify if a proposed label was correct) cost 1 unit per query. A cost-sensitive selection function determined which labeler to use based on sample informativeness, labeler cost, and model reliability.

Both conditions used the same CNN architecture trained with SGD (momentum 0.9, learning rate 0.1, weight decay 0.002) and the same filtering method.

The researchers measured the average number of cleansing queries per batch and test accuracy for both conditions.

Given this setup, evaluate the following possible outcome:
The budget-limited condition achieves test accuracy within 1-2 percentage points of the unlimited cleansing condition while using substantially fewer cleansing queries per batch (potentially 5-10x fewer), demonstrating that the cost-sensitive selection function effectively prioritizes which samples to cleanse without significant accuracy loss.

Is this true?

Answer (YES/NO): NO